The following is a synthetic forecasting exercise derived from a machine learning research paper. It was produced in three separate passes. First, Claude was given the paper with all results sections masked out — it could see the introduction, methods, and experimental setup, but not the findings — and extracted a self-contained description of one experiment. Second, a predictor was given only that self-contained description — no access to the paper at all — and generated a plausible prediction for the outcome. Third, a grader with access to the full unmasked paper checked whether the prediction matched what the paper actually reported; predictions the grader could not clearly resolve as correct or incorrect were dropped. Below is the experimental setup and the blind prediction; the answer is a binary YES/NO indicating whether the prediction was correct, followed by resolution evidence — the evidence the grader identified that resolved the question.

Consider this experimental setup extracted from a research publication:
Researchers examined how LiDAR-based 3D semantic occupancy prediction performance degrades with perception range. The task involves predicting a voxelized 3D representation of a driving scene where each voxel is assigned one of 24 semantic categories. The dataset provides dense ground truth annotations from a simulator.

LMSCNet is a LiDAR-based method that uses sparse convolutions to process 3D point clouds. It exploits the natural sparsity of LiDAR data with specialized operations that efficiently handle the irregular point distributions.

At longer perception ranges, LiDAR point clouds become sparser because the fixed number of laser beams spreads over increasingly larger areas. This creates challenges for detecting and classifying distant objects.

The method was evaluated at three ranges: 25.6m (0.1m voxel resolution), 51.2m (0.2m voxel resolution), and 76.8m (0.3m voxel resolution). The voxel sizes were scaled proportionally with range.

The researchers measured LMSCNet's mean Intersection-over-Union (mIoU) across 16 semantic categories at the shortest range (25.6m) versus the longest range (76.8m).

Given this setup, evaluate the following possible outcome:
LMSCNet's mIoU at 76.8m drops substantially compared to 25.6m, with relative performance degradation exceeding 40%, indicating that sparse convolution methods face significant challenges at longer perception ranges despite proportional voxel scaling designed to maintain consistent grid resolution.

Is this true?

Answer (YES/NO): NO